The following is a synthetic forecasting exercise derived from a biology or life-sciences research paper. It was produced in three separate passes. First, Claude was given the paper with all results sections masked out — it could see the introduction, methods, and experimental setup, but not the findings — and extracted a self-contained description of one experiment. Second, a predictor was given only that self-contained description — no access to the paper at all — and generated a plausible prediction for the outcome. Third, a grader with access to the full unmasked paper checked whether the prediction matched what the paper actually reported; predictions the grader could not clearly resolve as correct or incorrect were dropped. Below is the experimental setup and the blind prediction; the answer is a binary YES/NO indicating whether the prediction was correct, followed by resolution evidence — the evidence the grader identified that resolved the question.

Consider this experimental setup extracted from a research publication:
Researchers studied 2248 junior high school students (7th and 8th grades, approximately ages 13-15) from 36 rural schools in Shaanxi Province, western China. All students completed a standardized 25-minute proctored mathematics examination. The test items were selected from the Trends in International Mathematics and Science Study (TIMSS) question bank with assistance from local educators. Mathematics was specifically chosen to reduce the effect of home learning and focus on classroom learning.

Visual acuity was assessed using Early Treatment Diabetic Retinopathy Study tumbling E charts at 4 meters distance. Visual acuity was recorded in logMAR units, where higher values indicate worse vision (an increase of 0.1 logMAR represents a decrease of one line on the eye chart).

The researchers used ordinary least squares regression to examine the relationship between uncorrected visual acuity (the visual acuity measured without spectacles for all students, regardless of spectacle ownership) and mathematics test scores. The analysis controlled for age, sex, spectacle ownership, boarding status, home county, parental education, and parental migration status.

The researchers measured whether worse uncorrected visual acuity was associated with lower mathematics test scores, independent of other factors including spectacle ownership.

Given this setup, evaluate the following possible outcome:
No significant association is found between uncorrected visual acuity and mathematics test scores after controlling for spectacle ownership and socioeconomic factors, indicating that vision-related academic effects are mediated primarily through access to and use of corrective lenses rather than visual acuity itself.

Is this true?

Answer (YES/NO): YES